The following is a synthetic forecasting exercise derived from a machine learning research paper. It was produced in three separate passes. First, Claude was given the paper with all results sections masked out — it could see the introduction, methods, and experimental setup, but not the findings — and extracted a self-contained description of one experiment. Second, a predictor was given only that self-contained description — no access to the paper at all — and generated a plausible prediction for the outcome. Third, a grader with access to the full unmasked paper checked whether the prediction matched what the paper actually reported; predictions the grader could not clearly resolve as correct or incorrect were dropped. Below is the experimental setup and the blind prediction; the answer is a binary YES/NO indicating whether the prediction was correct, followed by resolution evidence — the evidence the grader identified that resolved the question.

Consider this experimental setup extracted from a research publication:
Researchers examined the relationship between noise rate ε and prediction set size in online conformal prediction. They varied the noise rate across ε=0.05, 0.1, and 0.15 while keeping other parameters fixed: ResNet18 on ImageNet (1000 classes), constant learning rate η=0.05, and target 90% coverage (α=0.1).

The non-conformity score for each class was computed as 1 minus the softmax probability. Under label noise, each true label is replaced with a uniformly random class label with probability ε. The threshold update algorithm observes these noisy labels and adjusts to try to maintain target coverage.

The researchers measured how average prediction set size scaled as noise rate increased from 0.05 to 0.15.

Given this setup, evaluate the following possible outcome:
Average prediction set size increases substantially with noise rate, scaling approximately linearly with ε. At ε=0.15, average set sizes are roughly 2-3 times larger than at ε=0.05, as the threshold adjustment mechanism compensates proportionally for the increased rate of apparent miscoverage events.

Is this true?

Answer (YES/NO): NO